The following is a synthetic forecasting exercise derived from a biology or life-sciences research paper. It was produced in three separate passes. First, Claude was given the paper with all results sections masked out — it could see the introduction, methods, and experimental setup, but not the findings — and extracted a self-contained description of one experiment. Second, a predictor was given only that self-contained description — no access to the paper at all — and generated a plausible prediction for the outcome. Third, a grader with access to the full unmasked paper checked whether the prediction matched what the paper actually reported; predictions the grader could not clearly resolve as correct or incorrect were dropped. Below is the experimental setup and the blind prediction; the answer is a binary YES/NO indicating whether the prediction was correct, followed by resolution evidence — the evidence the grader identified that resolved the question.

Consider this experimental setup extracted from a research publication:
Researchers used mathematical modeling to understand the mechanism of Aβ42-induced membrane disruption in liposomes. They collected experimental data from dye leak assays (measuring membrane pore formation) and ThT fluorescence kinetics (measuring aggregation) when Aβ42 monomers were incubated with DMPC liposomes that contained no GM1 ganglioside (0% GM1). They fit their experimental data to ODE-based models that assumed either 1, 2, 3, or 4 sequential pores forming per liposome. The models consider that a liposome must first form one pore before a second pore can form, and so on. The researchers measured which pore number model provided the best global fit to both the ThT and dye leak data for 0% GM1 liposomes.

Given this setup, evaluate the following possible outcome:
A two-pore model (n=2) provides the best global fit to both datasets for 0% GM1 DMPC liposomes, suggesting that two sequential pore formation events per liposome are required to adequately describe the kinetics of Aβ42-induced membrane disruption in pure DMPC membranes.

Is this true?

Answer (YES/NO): YES